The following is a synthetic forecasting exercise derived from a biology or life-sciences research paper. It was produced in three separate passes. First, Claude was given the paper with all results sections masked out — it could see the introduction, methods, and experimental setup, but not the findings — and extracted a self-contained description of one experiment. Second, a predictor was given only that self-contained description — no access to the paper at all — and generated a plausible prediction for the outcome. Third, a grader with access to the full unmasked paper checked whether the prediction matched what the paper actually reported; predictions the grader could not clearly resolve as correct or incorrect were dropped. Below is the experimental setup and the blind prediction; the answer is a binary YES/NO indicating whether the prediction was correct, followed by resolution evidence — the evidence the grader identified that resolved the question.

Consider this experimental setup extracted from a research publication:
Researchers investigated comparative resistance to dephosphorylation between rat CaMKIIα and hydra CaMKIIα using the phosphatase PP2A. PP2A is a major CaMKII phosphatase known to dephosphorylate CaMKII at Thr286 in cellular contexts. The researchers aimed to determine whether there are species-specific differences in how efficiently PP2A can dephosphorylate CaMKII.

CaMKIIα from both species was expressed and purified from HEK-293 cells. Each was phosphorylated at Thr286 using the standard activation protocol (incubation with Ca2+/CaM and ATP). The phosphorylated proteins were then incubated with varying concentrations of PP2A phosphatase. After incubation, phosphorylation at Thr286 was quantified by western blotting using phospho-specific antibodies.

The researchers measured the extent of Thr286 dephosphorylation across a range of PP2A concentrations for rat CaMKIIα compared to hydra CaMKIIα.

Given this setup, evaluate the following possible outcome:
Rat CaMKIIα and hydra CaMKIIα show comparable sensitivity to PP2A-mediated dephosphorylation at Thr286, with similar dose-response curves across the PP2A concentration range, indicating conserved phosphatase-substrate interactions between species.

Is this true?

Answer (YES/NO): NO